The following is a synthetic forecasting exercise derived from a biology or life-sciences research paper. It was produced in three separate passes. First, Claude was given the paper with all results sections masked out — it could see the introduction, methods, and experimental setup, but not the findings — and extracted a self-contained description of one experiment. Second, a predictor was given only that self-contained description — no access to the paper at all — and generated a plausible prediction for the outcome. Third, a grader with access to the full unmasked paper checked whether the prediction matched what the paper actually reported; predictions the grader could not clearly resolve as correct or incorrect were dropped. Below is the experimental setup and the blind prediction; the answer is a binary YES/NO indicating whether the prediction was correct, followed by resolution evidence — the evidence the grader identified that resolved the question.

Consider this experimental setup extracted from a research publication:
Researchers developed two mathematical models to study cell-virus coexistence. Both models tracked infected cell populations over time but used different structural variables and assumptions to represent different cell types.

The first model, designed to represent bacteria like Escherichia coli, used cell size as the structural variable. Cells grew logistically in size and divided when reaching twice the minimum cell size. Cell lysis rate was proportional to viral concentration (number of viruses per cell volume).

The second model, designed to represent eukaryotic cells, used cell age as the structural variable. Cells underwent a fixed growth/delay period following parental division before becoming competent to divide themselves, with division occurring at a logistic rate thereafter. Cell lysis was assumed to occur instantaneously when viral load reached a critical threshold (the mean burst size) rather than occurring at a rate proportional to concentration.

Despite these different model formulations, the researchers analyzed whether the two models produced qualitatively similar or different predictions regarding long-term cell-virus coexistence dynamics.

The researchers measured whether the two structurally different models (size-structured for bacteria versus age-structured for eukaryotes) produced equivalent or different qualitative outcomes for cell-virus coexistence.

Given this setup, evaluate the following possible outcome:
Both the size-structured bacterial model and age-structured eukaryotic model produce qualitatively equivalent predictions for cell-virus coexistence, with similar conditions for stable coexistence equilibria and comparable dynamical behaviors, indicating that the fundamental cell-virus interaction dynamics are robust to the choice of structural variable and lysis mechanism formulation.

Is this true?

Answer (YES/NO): NO